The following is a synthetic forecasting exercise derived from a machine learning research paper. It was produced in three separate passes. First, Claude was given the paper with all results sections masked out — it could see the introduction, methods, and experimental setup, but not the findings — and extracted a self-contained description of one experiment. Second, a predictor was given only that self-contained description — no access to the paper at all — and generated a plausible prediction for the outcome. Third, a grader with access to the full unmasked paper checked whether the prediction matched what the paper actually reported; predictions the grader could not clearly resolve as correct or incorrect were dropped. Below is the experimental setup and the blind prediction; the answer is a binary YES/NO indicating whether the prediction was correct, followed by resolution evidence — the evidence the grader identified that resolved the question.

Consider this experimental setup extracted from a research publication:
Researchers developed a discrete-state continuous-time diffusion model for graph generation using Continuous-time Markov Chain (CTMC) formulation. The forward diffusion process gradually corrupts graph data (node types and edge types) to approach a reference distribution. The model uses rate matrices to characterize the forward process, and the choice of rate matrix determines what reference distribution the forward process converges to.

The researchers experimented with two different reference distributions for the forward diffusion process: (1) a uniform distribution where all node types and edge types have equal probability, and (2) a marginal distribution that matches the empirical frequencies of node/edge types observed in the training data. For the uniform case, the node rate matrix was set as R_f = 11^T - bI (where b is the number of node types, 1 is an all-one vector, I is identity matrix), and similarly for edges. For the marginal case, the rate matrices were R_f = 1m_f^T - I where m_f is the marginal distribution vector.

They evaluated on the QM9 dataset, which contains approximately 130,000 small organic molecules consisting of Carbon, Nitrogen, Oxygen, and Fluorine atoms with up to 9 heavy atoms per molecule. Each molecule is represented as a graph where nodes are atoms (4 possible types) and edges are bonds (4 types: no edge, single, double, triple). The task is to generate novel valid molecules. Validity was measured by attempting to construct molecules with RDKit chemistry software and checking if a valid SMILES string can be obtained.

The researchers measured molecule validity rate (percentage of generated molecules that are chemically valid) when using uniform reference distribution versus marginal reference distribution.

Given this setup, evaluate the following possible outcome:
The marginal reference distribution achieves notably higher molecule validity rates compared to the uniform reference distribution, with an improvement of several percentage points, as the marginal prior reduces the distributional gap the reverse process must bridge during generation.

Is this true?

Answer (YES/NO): YES